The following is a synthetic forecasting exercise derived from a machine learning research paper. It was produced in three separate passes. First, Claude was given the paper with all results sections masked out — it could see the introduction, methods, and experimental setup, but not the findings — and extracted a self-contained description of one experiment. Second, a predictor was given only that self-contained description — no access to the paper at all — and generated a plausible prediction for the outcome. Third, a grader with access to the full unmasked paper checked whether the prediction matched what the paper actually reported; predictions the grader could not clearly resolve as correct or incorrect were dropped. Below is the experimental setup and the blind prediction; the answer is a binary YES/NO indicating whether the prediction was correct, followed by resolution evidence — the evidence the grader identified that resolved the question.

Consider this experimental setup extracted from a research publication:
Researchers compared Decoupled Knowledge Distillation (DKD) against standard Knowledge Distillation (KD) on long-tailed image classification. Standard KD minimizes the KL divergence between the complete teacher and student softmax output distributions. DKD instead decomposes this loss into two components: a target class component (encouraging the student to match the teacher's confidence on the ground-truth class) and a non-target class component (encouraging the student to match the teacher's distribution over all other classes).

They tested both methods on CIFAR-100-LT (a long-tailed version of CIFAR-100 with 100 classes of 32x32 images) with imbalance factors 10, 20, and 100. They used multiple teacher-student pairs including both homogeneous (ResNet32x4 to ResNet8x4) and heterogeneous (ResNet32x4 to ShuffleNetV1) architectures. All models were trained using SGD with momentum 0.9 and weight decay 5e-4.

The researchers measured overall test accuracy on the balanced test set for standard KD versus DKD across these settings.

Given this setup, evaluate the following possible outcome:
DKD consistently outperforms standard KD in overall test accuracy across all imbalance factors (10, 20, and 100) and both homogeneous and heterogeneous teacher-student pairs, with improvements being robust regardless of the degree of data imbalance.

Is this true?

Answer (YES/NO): YES